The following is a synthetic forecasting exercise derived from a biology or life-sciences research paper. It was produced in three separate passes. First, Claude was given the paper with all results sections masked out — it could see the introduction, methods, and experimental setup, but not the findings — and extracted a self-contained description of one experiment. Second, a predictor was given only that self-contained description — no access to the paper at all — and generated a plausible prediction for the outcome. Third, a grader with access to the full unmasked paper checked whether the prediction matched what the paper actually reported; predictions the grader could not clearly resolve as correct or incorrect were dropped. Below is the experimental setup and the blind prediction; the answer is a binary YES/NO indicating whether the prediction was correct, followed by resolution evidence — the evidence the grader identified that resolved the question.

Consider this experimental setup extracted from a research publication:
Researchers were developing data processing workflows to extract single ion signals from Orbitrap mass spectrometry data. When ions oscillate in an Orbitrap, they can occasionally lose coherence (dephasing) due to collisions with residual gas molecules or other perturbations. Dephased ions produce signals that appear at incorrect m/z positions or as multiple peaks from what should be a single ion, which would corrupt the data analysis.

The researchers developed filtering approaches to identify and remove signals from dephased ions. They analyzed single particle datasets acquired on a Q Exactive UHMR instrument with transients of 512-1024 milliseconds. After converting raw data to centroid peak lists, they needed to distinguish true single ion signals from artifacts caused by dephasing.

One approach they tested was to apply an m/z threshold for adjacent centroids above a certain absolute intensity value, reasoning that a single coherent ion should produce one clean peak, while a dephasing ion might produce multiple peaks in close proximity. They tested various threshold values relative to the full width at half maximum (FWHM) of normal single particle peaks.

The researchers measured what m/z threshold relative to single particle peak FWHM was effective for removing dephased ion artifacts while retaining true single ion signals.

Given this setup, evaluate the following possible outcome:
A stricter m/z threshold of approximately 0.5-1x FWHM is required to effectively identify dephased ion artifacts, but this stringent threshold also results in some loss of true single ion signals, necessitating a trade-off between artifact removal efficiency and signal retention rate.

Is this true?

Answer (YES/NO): NO